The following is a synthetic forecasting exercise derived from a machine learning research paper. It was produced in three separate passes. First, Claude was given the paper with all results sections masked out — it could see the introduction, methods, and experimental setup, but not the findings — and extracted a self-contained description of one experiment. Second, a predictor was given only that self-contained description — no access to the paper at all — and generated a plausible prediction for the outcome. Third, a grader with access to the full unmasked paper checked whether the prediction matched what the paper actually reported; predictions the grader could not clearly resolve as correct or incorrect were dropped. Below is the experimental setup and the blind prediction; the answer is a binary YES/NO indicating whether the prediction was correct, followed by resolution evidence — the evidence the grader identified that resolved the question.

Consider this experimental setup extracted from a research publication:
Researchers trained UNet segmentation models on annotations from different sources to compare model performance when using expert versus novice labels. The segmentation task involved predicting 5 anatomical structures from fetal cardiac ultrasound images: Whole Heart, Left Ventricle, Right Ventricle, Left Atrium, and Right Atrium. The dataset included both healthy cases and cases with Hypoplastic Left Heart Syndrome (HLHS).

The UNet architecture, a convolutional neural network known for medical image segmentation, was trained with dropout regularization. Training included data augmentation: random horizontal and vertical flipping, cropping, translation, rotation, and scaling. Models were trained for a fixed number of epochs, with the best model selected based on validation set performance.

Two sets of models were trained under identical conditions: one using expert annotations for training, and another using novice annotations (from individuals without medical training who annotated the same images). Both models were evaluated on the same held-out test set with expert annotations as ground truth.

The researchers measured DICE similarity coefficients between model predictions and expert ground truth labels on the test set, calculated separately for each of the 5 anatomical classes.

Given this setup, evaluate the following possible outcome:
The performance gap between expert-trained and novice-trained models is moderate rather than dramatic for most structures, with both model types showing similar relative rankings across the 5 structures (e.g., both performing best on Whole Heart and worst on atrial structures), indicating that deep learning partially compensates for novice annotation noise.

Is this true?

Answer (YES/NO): NO